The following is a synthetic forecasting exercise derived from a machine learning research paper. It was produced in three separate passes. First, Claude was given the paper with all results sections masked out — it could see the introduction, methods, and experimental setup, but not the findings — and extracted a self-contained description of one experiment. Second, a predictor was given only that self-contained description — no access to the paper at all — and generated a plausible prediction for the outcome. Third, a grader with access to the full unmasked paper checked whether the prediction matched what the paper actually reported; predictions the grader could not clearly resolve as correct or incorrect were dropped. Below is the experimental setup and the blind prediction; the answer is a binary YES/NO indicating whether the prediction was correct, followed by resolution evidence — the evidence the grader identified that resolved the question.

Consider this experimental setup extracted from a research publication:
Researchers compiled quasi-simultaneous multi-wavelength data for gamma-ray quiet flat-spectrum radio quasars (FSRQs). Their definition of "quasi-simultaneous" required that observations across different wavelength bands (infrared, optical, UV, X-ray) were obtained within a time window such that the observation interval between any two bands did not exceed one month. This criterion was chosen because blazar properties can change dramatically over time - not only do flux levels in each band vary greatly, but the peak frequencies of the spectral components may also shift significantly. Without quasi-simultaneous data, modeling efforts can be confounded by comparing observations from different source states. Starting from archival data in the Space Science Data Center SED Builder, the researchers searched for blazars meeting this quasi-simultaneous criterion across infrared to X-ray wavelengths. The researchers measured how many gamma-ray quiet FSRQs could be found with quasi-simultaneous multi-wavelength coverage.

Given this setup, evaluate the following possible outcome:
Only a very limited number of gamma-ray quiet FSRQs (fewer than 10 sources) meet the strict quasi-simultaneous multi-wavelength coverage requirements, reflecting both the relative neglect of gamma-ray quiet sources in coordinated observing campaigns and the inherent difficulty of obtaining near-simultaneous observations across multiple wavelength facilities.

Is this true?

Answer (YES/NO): NO